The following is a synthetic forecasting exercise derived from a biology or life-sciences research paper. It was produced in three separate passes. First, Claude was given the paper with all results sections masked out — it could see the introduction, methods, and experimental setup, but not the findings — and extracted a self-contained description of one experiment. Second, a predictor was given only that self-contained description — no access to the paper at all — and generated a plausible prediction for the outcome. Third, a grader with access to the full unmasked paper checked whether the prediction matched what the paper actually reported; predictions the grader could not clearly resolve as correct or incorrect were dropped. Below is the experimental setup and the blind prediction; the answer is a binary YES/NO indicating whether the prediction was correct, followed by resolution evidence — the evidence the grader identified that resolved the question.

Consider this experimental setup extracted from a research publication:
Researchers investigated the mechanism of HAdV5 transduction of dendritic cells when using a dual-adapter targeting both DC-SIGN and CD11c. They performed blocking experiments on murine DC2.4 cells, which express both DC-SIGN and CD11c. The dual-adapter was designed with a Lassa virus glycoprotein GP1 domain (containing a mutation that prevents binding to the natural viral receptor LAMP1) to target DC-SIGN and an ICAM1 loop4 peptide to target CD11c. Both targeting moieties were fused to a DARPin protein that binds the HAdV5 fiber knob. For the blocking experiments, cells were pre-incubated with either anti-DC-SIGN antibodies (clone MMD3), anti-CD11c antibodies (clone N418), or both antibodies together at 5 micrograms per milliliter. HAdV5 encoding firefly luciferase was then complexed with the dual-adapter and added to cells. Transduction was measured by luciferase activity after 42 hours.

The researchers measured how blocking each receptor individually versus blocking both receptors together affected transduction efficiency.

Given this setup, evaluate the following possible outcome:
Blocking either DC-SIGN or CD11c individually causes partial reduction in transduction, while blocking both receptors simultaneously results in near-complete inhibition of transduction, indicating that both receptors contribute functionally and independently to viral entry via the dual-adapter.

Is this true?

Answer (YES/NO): NO